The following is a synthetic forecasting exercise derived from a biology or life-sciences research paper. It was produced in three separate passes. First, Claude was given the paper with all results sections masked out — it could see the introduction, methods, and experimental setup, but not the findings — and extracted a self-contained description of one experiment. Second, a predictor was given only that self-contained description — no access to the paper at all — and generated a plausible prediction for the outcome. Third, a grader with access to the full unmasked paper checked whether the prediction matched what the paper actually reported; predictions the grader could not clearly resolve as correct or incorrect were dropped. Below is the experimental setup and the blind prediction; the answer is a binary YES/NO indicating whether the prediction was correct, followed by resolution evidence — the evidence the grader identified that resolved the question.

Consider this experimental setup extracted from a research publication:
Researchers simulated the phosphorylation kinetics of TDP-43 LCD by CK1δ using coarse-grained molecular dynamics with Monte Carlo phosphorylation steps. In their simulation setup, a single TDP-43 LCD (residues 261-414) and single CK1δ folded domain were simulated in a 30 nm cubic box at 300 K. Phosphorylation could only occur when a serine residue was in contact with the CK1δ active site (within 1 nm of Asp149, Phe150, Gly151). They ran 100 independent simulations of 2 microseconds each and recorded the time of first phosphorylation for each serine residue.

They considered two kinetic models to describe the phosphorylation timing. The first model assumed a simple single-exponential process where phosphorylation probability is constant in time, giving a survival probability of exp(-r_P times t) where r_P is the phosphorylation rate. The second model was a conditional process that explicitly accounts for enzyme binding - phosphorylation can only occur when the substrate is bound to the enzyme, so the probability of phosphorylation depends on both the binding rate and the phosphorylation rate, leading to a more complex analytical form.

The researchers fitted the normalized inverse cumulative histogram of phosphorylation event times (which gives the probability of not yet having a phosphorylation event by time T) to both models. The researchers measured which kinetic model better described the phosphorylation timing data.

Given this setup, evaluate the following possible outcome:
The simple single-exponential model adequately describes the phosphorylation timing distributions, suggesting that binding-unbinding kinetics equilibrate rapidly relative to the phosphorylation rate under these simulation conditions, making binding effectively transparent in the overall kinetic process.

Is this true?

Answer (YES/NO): YES